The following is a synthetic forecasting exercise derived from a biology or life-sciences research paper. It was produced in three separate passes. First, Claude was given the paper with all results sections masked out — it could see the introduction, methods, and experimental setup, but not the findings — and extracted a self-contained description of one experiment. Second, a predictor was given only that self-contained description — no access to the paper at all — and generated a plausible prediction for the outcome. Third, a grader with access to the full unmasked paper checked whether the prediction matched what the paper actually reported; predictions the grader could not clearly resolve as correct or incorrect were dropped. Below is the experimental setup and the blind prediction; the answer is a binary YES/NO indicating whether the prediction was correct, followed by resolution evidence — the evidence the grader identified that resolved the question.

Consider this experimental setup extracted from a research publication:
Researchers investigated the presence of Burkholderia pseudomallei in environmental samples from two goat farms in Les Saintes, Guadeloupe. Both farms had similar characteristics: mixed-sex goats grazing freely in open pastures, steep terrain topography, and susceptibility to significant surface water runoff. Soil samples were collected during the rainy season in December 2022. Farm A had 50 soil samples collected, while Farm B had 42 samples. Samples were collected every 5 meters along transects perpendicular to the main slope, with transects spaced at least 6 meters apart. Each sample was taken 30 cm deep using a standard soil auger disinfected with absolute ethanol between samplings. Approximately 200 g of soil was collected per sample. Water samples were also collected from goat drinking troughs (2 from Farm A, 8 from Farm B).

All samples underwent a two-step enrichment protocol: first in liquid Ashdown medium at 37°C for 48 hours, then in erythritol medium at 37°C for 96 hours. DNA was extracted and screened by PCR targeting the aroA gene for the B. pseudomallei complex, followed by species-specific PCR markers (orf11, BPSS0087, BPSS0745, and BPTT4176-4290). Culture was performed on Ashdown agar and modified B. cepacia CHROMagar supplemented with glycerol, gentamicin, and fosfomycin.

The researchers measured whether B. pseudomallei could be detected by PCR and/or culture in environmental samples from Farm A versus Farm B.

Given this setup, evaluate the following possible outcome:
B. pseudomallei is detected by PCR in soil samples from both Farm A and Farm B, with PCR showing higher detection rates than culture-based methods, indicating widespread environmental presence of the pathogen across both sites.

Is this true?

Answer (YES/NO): NO